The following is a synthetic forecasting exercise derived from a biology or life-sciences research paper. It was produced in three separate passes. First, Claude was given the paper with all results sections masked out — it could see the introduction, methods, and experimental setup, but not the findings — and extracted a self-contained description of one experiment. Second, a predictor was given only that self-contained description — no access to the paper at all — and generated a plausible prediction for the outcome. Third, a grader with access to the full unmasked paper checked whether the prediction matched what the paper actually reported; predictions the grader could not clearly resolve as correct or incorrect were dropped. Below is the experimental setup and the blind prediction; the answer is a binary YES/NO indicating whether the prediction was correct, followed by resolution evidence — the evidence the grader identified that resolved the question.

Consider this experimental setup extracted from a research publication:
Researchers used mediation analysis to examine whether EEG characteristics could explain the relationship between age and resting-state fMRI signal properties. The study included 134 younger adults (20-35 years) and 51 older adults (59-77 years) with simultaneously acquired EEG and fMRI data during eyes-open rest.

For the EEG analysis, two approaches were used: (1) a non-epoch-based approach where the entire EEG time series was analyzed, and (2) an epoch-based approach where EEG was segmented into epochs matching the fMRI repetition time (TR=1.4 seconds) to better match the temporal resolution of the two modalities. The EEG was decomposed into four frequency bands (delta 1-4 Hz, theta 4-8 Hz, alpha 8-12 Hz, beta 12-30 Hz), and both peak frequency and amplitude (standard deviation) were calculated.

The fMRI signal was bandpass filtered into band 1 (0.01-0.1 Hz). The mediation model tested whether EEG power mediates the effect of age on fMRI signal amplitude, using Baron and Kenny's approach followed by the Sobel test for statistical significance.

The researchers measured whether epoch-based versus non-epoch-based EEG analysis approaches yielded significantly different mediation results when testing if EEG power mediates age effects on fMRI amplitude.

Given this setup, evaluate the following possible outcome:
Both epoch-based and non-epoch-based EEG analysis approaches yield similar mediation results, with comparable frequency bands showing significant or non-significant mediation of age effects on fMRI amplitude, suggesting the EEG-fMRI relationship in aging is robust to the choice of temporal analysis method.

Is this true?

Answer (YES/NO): NO